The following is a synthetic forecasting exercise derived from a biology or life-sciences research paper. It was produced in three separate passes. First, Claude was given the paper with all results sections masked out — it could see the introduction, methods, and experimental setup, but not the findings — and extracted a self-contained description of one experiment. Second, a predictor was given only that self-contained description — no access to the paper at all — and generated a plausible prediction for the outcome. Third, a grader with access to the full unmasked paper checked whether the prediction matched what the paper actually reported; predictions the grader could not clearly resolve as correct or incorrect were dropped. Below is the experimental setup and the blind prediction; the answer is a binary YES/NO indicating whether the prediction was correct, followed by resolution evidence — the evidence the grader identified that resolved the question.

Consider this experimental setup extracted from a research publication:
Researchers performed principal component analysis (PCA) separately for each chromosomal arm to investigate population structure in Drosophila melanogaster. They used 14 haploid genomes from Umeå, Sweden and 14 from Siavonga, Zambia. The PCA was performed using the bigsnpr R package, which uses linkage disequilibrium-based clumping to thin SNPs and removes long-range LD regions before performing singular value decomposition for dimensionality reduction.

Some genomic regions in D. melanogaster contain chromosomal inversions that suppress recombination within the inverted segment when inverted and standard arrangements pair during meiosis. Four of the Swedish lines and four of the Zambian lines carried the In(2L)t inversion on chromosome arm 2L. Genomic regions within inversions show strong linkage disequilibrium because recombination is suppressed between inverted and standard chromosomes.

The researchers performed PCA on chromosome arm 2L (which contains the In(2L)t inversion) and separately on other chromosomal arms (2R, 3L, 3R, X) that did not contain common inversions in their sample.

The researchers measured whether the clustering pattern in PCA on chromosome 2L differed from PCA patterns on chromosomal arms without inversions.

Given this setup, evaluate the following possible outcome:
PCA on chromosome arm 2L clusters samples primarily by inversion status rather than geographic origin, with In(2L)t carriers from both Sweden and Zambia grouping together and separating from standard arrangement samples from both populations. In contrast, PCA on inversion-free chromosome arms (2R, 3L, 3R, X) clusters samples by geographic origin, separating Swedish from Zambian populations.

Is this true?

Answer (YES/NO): NO